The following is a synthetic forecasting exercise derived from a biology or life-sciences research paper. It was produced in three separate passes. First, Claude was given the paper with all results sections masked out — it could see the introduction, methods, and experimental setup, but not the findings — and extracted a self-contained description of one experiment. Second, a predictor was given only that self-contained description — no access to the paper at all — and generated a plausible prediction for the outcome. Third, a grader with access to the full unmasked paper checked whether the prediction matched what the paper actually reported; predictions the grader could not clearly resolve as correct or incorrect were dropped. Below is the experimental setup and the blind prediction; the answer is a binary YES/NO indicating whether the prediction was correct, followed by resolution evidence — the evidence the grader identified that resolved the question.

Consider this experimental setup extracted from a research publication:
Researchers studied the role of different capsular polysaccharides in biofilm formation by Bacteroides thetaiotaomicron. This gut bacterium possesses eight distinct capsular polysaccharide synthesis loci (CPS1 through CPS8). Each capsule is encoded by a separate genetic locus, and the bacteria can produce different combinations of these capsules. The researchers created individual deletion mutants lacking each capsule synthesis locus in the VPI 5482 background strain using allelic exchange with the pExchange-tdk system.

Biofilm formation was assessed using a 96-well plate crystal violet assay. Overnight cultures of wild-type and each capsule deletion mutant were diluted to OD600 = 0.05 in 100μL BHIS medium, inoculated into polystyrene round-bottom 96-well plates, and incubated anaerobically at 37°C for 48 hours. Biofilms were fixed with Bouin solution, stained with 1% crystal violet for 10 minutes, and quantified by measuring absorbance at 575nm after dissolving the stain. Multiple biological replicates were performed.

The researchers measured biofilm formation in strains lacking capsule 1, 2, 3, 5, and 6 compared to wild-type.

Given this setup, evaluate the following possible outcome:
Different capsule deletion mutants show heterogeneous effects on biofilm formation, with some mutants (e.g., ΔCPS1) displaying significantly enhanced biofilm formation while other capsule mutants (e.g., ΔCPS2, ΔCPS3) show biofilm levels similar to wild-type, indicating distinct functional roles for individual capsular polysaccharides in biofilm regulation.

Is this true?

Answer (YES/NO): NO